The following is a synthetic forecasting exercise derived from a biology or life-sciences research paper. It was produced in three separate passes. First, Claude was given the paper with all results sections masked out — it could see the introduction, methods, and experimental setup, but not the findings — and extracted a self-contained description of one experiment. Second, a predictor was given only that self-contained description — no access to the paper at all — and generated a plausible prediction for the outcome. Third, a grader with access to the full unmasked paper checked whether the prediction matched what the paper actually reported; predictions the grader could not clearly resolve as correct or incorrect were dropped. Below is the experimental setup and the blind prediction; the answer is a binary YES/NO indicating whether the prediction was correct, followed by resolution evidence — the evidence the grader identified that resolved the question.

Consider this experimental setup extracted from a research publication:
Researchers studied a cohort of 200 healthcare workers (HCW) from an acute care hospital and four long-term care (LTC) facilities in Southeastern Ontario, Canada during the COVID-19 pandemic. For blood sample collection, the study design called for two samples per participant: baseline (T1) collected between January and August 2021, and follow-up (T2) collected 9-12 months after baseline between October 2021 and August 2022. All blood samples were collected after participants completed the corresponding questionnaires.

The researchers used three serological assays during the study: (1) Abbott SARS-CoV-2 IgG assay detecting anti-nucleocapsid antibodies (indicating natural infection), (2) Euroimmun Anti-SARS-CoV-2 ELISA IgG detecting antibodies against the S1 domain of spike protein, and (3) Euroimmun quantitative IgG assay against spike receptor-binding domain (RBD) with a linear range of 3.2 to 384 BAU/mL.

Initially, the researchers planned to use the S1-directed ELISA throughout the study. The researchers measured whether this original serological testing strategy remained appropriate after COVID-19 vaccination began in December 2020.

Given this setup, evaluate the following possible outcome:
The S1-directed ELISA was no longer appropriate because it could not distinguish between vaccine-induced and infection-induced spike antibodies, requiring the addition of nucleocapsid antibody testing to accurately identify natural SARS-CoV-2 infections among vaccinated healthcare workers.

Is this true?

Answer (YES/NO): YES